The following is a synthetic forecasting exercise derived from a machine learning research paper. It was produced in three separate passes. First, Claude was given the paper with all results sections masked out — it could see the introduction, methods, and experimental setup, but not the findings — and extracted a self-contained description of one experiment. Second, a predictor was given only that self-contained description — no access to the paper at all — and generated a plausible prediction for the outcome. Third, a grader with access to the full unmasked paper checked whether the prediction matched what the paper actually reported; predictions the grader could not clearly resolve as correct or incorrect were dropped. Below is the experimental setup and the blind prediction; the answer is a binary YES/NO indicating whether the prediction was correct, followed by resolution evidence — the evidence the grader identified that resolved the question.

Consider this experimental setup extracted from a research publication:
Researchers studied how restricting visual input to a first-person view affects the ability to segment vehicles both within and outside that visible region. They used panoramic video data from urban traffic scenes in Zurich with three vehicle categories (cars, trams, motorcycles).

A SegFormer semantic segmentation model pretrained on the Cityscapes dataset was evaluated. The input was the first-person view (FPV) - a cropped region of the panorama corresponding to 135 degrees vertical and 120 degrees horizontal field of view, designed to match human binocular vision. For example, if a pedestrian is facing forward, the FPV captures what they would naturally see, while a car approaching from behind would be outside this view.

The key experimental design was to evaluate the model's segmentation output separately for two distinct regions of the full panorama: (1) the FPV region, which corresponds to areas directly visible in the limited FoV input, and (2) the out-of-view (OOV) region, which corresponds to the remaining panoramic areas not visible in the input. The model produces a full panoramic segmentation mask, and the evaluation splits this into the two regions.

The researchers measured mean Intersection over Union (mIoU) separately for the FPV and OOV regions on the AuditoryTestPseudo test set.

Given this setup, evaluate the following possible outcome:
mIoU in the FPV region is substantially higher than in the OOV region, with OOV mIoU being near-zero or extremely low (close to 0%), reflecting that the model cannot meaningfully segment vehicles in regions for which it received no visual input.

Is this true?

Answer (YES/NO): NO